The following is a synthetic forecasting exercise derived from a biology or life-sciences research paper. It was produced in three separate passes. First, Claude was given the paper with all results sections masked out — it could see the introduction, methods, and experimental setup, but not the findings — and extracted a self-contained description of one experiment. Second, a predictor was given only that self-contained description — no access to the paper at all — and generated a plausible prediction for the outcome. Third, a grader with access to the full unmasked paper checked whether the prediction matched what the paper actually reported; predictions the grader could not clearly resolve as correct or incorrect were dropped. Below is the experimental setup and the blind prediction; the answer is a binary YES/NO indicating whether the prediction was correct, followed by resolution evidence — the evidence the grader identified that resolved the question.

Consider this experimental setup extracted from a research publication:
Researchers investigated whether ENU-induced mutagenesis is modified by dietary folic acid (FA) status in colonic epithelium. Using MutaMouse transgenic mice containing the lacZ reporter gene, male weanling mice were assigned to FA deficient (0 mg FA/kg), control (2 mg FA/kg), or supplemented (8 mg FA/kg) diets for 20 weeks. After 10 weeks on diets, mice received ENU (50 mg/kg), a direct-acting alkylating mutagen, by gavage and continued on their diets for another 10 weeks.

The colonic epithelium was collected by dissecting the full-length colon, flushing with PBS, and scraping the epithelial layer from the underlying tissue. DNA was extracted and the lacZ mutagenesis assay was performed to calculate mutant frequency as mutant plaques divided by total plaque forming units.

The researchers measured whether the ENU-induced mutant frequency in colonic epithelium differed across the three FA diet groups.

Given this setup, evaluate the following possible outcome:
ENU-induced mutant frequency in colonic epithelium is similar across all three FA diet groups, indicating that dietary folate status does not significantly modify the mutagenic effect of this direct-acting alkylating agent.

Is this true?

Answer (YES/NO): YES